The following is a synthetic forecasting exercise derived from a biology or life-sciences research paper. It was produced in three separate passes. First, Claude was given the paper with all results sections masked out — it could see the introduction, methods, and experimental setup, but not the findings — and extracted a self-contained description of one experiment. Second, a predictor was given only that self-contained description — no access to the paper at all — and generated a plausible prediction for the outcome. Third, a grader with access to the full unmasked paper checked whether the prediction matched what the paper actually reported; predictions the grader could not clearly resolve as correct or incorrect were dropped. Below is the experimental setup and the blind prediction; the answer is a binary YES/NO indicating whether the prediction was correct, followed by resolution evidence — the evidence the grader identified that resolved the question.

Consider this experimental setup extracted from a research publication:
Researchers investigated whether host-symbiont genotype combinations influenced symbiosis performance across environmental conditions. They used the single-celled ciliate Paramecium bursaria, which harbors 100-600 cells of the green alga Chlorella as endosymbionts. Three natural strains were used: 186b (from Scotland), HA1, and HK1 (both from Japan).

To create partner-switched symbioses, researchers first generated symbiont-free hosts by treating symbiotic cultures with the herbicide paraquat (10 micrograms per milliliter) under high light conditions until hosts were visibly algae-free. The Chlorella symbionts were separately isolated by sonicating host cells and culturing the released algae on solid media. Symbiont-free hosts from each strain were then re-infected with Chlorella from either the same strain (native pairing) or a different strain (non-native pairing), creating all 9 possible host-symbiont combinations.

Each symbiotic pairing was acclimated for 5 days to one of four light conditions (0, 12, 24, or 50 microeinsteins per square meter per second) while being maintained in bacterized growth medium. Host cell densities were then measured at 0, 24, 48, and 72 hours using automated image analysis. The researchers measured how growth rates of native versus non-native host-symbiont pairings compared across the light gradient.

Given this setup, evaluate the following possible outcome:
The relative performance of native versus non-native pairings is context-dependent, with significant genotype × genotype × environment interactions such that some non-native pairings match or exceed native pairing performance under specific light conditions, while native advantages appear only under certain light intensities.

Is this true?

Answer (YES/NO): YES